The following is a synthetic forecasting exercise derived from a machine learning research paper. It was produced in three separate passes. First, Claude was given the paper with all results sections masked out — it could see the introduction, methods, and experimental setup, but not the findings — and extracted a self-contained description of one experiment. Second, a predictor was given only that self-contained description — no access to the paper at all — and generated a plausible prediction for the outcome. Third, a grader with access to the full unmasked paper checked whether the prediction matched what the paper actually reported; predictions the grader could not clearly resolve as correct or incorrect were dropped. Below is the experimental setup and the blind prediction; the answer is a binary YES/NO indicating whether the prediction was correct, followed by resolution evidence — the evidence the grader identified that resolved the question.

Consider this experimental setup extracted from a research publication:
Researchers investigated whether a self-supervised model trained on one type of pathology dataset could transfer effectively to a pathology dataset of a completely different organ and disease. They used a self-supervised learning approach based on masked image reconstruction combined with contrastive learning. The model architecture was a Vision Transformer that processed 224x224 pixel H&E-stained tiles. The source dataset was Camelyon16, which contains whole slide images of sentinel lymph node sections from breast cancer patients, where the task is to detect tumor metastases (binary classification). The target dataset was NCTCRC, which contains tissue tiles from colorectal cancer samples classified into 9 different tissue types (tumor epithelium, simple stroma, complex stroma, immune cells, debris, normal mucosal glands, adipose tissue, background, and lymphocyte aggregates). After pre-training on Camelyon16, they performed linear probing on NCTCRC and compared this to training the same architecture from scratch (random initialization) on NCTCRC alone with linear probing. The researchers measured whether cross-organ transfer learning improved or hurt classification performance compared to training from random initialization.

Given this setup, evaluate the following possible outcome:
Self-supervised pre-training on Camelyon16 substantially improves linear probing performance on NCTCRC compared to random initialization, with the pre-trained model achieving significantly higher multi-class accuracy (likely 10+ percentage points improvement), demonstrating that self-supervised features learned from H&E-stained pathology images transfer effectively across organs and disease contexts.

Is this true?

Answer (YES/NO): NO